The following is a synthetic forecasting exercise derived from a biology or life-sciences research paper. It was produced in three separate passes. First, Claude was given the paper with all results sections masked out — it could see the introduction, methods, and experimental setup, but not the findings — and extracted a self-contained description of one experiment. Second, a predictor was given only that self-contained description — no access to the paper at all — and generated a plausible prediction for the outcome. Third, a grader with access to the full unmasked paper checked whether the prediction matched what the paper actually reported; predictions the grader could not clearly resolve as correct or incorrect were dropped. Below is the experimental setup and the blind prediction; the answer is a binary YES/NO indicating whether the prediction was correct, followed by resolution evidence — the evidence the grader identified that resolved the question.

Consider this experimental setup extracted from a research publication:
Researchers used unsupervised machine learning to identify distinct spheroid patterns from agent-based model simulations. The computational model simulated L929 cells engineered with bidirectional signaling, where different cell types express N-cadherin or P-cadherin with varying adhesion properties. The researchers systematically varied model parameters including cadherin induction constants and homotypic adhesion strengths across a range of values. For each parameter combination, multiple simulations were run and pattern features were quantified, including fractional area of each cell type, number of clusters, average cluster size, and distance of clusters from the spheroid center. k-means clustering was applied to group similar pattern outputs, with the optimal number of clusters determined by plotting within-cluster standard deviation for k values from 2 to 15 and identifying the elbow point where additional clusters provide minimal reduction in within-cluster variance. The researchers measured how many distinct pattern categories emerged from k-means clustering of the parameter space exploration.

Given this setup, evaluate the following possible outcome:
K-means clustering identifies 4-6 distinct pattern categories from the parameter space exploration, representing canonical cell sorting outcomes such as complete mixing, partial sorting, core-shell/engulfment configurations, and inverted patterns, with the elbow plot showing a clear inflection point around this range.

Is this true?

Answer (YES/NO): NO